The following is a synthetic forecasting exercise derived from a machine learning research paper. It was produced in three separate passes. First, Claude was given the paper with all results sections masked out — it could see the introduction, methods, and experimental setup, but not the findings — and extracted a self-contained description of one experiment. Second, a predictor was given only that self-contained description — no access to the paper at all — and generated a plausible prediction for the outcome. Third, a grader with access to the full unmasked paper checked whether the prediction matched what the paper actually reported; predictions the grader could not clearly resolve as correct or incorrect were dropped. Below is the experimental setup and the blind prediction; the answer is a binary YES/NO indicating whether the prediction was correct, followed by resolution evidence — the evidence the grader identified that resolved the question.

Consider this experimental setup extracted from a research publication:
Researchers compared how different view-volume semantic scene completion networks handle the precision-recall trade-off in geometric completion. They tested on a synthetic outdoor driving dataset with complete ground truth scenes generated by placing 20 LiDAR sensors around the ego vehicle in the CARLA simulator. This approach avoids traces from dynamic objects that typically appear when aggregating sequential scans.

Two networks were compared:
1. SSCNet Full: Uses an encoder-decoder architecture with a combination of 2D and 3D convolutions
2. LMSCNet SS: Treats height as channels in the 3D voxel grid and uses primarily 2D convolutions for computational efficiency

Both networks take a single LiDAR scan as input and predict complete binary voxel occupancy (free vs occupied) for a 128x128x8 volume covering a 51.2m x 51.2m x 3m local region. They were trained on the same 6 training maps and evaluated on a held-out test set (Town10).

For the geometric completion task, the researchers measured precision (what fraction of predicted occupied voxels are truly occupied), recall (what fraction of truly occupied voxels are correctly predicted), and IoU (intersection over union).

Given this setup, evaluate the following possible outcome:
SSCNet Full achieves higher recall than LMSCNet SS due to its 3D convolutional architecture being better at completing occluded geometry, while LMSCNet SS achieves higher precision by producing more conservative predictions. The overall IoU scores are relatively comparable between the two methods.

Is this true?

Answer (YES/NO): NO